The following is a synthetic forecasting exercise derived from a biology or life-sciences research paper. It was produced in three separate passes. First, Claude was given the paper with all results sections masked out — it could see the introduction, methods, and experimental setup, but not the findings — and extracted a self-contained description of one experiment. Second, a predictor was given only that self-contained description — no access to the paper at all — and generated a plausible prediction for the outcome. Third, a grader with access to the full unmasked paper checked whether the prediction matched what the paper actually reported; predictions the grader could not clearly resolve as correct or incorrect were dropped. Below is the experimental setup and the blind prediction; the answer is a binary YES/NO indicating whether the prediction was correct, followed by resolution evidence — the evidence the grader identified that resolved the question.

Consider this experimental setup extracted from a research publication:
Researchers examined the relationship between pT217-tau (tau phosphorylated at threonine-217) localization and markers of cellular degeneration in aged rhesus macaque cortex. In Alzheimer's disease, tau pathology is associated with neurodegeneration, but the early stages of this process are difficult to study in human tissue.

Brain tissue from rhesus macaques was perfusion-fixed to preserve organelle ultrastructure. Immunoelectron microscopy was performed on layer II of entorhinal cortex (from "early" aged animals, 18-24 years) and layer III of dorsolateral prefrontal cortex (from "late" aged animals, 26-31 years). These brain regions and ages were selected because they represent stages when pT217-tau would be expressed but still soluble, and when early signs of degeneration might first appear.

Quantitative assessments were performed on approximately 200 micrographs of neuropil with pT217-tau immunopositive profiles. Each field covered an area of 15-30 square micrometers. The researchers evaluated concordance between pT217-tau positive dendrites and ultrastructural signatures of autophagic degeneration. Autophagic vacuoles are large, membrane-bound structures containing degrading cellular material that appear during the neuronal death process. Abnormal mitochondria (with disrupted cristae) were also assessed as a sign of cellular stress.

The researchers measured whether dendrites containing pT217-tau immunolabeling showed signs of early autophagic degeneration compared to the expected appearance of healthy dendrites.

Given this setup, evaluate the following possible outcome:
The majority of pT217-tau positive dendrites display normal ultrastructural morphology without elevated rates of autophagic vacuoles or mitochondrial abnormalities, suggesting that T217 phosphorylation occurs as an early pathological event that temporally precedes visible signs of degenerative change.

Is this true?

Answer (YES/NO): NO